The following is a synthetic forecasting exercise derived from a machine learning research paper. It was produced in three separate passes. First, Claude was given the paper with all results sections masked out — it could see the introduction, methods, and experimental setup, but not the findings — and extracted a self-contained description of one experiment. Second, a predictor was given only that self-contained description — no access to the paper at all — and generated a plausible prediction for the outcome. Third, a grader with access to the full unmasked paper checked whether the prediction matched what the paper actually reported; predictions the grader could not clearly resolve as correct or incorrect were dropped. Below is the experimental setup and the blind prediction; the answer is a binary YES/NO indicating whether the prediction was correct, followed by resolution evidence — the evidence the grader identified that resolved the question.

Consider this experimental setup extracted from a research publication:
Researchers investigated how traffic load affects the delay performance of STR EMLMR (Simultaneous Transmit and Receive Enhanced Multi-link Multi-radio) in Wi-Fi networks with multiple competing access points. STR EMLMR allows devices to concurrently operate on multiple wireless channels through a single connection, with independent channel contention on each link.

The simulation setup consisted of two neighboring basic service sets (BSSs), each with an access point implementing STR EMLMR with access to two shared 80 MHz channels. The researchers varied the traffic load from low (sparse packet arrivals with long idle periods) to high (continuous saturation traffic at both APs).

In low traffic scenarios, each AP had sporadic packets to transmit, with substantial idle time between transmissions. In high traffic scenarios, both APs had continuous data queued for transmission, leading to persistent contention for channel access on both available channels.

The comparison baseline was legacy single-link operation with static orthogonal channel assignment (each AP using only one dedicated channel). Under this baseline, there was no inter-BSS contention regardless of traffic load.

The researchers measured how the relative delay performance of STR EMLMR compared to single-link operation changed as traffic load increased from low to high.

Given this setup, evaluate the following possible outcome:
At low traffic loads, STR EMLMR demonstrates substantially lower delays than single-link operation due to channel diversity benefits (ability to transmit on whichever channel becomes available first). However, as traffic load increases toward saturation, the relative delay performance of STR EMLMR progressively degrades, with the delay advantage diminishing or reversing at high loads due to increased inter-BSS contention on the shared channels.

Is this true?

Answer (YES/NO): YES